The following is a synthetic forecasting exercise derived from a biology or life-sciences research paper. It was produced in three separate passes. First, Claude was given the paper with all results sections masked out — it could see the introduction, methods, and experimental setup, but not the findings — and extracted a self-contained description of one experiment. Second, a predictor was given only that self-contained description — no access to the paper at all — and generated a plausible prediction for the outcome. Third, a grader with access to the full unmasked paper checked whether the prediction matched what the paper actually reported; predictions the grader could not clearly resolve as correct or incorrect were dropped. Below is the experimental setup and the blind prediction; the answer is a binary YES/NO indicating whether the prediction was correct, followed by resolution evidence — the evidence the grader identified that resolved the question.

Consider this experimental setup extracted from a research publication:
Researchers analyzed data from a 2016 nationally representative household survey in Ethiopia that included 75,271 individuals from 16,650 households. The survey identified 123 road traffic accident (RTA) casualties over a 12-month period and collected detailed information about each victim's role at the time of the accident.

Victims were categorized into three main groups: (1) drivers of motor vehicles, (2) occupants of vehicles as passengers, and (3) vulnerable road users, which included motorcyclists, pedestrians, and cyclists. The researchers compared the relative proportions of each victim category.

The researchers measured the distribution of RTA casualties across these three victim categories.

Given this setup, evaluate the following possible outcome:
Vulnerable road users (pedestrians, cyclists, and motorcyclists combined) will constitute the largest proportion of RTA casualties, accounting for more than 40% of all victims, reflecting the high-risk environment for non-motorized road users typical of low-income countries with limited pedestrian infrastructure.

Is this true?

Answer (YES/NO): NO